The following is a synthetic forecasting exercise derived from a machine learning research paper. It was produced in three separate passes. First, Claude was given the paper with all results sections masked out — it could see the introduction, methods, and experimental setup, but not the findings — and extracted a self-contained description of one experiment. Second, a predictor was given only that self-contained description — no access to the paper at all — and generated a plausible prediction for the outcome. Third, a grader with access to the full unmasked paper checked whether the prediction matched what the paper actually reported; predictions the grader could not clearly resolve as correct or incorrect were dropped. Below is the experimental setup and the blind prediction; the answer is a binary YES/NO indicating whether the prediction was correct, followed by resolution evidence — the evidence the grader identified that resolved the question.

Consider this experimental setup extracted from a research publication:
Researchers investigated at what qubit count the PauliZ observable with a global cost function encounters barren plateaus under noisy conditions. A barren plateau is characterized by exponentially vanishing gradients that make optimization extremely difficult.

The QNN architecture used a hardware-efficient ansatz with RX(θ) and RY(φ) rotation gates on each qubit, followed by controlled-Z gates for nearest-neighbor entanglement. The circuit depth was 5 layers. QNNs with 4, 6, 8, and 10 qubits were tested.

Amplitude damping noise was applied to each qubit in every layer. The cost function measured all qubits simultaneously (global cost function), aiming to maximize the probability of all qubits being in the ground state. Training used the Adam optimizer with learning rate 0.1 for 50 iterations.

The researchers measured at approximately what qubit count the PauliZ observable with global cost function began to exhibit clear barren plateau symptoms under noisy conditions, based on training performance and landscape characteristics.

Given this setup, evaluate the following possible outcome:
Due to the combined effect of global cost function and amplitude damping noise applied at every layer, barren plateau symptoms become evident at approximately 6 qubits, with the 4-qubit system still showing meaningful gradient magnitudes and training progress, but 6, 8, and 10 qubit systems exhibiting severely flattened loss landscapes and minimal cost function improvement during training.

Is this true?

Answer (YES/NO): NO